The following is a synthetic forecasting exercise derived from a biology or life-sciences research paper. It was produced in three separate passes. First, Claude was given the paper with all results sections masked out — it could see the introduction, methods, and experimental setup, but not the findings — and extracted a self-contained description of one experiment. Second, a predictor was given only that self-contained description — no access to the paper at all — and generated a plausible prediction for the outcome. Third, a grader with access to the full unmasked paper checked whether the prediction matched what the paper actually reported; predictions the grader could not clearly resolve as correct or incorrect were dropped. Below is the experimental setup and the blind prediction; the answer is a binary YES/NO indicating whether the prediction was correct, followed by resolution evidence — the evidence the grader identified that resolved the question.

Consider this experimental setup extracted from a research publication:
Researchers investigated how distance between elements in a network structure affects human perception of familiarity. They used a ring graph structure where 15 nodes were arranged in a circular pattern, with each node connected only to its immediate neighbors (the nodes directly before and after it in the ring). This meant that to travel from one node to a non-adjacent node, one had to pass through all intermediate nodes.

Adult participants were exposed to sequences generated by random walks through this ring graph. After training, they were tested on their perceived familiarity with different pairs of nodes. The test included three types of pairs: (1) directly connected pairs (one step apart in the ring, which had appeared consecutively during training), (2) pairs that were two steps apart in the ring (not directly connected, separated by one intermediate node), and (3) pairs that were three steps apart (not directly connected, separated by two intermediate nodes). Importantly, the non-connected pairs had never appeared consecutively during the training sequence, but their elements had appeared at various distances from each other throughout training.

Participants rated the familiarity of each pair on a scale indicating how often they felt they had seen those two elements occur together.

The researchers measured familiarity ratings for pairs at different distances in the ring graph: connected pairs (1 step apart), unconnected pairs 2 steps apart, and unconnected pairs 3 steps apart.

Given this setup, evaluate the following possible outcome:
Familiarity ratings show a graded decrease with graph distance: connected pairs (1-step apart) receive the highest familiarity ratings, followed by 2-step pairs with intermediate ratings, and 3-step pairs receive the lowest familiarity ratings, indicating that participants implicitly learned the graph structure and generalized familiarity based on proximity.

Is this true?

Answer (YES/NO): YES